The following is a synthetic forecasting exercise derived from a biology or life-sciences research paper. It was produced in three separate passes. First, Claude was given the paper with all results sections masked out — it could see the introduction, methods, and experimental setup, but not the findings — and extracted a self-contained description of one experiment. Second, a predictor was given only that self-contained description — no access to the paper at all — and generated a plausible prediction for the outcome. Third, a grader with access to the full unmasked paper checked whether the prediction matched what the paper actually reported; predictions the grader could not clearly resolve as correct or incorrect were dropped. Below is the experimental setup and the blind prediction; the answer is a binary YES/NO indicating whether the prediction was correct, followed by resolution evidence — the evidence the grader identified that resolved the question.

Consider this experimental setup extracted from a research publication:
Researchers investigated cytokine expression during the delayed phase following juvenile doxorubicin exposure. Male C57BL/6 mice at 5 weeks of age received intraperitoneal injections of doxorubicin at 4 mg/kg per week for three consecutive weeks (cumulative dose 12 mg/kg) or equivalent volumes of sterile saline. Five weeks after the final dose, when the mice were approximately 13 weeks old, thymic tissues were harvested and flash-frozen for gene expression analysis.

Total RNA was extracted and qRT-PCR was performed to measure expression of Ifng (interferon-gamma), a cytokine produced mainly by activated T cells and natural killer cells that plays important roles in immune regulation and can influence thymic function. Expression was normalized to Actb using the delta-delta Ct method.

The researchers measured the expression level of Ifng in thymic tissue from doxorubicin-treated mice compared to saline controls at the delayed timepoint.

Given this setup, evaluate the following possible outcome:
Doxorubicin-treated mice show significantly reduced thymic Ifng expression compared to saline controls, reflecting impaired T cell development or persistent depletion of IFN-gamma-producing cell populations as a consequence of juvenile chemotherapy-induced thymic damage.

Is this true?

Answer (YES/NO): NO